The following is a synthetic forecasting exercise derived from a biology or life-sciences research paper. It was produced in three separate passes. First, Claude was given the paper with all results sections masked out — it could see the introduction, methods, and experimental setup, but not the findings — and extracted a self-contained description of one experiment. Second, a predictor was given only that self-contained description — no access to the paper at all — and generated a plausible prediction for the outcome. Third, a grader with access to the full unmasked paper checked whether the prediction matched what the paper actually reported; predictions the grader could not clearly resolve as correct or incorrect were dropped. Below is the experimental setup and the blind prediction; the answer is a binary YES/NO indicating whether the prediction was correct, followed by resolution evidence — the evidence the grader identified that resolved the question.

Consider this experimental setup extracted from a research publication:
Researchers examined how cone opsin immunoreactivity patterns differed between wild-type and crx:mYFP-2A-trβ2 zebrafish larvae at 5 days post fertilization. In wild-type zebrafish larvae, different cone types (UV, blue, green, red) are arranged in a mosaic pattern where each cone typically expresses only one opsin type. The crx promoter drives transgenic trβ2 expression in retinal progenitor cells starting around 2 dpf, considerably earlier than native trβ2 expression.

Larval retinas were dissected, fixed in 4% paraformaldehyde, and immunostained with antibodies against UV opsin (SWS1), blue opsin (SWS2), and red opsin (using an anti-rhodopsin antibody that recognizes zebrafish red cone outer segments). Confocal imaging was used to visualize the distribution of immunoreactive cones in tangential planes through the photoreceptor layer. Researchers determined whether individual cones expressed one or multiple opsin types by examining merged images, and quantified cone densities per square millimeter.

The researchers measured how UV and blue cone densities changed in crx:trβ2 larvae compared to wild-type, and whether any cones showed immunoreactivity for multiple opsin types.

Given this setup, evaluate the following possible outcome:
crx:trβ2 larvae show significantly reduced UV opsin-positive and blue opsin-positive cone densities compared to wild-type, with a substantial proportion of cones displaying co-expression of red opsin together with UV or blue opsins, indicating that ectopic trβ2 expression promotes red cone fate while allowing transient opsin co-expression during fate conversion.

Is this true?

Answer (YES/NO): YES